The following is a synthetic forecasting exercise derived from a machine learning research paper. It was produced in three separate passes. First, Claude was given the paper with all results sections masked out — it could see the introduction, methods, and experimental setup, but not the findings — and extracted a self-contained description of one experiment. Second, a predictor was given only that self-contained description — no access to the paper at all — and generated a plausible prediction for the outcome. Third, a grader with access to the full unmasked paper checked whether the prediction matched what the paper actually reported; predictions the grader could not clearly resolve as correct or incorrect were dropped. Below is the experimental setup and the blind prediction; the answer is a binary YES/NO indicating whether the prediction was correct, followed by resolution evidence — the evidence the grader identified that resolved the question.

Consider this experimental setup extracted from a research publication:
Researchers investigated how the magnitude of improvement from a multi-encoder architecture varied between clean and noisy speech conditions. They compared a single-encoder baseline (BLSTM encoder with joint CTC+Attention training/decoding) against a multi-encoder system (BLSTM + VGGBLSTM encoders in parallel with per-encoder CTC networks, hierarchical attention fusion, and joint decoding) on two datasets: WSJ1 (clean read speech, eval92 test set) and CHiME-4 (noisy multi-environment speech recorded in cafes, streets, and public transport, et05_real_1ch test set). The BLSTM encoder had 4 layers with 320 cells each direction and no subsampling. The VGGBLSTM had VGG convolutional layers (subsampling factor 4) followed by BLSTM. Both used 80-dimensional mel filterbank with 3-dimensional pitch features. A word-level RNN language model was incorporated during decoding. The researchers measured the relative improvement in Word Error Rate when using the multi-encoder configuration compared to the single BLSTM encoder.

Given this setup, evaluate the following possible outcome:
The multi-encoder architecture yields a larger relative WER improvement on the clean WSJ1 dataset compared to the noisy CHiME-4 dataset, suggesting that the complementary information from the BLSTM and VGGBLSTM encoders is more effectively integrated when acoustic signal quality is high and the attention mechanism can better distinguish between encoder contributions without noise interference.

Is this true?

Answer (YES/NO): YES